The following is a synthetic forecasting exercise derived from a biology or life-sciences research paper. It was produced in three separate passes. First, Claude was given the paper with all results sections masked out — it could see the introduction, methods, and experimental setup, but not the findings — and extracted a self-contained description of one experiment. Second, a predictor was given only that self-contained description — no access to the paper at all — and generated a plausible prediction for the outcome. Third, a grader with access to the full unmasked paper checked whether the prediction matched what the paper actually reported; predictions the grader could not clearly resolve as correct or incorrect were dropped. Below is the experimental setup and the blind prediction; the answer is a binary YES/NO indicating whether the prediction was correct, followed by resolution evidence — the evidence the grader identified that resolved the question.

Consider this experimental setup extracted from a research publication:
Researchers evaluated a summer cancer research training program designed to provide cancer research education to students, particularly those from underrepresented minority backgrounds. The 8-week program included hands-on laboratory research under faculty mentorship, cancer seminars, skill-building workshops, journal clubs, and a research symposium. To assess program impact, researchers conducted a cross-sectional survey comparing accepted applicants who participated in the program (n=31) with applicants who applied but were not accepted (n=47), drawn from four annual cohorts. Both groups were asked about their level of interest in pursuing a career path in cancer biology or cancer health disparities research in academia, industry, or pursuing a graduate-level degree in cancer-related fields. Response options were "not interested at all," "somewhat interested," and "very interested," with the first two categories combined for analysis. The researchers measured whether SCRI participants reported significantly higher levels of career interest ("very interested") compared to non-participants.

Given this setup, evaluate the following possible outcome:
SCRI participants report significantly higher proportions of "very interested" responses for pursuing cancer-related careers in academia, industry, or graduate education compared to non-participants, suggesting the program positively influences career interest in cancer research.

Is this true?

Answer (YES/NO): NO